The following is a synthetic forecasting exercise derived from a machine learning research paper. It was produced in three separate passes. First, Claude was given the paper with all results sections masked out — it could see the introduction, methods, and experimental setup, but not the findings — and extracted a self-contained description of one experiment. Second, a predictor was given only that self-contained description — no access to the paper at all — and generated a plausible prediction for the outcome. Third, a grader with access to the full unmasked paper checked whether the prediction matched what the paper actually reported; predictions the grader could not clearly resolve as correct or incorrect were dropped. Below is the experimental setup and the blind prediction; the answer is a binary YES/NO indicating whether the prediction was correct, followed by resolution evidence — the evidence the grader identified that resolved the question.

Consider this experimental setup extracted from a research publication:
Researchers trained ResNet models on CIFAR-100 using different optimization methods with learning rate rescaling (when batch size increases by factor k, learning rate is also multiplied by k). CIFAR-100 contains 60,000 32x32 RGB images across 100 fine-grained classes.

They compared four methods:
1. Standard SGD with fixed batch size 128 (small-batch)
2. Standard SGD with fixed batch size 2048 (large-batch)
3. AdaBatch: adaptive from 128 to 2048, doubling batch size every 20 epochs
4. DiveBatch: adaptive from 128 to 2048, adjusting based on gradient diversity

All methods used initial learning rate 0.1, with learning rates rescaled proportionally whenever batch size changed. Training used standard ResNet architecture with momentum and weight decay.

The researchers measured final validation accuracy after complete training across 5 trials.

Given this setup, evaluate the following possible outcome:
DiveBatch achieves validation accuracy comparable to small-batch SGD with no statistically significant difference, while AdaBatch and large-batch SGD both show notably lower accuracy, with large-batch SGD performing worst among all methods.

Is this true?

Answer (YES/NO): NO